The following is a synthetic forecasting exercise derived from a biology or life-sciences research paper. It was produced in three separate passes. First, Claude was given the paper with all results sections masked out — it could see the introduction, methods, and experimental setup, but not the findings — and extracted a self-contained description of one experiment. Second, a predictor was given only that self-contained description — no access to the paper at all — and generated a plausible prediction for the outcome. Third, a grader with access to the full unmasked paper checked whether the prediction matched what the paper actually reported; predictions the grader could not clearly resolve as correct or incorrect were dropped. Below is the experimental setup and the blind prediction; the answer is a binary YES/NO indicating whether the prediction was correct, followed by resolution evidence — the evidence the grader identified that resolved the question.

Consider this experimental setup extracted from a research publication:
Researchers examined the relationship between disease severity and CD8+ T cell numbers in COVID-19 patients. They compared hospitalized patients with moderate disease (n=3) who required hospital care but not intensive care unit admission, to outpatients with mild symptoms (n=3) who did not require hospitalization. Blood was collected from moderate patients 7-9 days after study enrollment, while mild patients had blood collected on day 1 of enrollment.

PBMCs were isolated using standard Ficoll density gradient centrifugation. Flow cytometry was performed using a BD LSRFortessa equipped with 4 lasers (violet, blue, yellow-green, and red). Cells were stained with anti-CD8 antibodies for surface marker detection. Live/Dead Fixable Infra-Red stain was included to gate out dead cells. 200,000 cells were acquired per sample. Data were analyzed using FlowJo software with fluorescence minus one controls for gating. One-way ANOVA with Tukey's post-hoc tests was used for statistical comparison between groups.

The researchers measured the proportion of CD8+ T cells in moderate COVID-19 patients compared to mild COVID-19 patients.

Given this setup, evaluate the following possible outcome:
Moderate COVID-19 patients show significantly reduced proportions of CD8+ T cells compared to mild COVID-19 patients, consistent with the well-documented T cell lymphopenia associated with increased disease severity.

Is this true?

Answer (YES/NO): NO